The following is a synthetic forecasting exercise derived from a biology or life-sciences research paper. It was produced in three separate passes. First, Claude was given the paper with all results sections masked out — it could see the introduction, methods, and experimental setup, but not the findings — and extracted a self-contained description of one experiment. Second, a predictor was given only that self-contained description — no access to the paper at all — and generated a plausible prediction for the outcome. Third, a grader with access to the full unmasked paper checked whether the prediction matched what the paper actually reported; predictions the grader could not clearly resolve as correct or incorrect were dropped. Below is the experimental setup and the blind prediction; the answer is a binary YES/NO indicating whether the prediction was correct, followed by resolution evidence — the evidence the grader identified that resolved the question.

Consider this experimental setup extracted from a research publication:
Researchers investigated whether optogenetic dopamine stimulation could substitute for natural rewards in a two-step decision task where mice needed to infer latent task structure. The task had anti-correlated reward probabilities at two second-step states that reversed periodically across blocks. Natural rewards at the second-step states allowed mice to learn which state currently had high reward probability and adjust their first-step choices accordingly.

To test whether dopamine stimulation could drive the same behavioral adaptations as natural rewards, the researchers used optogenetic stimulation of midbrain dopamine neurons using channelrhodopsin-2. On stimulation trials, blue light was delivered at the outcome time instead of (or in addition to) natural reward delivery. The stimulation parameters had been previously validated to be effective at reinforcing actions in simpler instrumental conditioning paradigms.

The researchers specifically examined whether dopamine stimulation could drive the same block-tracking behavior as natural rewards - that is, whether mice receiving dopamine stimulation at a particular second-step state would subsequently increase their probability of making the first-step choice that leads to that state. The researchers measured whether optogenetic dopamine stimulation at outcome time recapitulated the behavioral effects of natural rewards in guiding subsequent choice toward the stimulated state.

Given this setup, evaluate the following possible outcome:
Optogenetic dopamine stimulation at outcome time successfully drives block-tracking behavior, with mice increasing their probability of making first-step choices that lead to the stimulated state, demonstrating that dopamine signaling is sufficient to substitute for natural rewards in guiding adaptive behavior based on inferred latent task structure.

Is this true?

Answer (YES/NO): NO